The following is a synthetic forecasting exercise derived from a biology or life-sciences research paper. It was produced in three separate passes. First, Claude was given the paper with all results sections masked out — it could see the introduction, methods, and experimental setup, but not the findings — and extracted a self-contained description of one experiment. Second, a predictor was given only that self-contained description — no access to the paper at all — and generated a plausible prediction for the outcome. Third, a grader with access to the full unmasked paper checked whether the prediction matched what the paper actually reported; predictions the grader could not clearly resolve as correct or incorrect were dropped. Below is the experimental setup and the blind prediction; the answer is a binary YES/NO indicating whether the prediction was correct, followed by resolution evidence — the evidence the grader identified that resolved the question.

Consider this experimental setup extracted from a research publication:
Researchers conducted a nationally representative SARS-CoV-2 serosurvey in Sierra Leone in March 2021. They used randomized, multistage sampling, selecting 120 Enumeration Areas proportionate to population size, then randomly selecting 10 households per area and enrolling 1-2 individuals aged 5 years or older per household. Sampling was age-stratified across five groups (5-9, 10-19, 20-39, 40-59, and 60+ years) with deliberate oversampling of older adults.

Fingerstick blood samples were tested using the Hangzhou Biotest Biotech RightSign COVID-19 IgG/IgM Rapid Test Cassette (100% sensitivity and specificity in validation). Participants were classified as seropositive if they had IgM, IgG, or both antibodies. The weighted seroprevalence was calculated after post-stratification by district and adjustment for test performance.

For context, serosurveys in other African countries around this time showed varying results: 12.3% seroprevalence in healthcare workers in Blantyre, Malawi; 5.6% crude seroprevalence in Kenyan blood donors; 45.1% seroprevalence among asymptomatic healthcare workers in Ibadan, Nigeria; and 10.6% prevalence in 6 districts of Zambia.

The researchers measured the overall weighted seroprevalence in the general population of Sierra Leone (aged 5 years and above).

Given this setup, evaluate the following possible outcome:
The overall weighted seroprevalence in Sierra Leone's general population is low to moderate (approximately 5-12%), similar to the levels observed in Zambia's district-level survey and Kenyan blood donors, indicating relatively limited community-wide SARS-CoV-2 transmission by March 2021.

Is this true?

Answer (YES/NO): NO